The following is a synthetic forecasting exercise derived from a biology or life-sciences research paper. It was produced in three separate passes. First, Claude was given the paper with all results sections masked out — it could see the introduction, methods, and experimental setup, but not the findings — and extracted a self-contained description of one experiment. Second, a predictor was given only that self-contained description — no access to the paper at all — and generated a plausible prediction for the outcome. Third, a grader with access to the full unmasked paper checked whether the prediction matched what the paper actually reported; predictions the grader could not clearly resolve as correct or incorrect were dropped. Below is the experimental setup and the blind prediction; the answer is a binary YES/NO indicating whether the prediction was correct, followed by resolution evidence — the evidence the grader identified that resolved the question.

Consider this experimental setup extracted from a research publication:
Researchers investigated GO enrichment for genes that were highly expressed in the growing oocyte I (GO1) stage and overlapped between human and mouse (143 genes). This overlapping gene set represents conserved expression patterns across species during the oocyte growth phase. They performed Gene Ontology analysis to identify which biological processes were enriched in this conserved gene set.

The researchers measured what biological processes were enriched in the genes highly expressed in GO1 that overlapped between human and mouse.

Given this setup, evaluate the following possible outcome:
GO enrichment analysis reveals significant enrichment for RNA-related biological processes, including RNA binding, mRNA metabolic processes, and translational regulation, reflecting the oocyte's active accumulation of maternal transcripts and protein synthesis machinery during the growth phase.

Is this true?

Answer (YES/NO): NO